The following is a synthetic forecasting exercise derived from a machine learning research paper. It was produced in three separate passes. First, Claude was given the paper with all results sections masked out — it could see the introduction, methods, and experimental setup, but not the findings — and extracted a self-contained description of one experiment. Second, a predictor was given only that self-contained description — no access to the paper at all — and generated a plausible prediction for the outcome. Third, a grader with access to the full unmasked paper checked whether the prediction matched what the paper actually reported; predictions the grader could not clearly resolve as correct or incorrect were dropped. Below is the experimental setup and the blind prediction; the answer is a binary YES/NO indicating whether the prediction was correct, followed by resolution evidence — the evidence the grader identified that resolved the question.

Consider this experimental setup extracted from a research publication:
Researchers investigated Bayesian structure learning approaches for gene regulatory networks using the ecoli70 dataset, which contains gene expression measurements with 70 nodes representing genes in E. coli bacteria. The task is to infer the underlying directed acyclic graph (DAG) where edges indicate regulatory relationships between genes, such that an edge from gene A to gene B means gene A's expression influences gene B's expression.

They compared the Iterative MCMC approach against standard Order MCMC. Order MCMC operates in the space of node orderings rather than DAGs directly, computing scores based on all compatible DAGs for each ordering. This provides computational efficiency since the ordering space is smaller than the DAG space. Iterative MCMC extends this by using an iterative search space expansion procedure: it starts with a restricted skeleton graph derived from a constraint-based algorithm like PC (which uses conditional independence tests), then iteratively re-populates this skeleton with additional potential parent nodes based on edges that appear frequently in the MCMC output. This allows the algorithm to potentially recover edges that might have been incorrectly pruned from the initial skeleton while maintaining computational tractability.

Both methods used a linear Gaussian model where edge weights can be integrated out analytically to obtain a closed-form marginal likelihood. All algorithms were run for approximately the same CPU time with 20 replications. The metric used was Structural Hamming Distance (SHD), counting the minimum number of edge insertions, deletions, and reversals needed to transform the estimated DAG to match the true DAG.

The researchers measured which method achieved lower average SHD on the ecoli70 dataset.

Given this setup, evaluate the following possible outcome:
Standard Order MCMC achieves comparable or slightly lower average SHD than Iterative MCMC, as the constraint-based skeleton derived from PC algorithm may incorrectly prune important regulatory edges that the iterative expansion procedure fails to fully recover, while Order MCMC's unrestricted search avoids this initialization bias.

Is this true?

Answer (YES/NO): NO